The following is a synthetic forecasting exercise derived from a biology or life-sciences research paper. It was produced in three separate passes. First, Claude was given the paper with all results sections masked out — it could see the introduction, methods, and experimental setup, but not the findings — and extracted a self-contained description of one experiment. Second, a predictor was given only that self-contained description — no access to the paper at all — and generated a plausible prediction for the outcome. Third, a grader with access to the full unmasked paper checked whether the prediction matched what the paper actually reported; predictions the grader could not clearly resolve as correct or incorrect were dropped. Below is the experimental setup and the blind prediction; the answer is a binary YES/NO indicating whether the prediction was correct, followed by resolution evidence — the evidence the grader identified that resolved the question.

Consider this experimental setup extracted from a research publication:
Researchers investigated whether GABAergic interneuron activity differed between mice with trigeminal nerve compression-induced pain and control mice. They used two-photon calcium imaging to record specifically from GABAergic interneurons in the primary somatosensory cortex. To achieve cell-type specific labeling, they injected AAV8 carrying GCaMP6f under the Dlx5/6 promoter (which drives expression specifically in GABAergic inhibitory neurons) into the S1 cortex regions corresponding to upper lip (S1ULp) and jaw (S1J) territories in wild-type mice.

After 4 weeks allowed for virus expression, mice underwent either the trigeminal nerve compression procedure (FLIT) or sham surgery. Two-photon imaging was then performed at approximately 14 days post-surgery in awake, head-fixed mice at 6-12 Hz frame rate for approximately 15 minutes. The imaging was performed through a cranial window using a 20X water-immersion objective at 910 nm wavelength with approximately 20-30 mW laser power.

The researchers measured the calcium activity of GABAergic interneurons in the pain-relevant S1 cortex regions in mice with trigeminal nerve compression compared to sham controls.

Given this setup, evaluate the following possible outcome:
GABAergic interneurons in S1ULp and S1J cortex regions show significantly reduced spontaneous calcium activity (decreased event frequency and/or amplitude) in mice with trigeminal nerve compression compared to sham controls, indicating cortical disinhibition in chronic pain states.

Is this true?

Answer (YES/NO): YES